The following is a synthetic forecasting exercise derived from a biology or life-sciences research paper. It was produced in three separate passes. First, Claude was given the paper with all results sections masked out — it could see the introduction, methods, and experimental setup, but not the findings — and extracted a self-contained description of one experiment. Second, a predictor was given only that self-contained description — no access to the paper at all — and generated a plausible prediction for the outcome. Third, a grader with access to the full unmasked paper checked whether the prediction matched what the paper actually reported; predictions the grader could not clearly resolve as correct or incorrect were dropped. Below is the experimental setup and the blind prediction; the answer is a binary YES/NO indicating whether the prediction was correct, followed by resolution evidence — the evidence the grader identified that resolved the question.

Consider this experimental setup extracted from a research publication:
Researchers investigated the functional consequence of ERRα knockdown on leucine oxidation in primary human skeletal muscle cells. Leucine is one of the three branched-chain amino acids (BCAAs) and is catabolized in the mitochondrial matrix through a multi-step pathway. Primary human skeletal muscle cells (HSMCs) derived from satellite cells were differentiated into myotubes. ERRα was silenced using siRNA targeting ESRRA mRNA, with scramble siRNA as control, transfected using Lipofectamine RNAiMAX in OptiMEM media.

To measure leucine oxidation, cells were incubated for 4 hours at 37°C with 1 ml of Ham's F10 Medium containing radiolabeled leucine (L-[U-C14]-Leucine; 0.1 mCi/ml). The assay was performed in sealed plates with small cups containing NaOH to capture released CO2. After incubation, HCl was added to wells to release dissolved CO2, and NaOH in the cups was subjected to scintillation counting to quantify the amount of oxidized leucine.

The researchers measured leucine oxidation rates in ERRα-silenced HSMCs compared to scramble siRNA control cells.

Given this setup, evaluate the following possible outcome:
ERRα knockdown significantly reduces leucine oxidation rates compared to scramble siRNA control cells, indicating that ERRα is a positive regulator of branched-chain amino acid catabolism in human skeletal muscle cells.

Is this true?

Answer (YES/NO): NO